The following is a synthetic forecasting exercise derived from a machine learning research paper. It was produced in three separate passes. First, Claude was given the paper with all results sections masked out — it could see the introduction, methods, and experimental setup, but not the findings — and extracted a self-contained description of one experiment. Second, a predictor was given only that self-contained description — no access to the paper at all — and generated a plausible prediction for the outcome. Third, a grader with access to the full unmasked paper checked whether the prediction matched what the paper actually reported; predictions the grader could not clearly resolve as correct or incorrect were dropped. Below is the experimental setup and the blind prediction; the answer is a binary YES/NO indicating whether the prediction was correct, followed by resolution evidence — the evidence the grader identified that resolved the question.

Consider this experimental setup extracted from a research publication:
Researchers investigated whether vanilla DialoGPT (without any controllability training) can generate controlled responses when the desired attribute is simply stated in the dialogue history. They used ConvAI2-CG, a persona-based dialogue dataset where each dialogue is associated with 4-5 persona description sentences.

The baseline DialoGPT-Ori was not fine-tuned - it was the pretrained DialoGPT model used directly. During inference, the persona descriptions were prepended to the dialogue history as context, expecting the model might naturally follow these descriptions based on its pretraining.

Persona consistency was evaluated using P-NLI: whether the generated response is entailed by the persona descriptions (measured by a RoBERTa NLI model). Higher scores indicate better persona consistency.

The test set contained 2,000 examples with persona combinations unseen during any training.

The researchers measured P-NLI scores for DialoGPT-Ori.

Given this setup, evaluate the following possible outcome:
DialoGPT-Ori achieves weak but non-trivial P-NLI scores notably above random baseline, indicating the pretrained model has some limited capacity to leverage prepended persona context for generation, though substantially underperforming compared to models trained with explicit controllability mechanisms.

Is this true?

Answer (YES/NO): NO